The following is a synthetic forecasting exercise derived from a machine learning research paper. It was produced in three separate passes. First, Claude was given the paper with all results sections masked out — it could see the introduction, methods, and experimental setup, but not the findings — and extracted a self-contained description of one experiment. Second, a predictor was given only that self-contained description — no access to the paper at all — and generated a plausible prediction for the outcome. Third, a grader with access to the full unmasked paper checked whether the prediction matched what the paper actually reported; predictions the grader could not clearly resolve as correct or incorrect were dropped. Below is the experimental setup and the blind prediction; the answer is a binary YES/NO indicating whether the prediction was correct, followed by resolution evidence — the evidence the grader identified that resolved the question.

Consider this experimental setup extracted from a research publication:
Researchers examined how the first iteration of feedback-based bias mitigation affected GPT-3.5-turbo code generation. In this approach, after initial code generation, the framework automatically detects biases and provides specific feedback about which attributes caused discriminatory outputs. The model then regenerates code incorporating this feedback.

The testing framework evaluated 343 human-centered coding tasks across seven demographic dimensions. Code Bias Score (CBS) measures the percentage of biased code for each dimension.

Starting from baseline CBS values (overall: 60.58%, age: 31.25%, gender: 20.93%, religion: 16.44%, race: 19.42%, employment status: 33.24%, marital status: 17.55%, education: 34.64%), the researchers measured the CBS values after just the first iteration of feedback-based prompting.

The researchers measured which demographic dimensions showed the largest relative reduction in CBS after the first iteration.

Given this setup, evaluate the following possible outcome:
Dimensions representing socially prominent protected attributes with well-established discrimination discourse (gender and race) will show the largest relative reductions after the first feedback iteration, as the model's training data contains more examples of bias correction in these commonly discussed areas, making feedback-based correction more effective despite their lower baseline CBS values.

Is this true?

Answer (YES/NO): YES